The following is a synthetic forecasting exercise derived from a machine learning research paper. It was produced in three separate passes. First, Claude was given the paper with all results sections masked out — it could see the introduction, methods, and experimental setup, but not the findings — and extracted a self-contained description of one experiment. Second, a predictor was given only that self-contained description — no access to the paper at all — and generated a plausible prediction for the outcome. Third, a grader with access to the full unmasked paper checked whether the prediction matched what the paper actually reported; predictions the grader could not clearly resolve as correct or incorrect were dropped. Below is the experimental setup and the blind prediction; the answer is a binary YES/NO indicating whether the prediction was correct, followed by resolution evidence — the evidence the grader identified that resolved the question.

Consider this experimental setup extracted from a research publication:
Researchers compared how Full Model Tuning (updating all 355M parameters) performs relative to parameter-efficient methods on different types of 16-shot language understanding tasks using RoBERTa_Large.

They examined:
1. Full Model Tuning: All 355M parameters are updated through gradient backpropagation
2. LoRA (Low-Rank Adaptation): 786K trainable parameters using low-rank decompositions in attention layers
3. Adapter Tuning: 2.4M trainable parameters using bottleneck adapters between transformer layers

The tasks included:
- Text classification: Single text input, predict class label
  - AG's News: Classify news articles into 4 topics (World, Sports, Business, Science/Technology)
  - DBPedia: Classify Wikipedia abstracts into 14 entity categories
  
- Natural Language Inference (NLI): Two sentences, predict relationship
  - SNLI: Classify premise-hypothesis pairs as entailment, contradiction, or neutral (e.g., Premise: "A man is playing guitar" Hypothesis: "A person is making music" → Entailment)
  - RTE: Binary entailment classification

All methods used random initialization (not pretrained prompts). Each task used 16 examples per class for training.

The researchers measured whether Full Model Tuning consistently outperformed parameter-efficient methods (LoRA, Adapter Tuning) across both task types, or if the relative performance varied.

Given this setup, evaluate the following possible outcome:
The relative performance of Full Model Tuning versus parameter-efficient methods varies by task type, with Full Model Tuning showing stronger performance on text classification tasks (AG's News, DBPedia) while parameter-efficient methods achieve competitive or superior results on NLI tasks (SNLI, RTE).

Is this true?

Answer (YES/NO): NO